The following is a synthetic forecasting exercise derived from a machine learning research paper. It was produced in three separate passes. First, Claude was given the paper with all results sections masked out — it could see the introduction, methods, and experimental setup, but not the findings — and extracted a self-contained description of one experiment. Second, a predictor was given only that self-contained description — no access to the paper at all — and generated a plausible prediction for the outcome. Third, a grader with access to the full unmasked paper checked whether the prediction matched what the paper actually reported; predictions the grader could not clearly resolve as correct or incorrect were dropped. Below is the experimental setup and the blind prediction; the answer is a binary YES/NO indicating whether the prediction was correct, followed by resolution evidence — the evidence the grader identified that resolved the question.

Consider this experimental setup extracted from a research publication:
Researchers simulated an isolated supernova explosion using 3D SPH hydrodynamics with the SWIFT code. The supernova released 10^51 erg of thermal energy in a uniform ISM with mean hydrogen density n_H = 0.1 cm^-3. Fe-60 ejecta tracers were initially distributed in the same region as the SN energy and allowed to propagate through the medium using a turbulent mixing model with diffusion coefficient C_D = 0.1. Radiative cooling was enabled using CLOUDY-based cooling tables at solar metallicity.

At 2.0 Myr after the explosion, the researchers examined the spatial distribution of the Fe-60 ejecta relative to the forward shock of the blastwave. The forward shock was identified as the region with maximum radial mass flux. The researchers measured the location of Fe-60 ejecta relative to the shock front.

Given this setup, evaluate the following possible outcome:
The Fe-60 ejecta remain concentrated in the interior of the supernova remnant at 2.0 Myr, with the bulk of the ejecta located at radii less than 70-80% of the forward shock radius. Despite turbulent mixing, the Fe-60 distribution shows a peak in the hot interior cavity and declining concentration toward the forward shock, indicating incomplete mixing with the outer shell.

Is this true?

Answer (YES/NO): YES